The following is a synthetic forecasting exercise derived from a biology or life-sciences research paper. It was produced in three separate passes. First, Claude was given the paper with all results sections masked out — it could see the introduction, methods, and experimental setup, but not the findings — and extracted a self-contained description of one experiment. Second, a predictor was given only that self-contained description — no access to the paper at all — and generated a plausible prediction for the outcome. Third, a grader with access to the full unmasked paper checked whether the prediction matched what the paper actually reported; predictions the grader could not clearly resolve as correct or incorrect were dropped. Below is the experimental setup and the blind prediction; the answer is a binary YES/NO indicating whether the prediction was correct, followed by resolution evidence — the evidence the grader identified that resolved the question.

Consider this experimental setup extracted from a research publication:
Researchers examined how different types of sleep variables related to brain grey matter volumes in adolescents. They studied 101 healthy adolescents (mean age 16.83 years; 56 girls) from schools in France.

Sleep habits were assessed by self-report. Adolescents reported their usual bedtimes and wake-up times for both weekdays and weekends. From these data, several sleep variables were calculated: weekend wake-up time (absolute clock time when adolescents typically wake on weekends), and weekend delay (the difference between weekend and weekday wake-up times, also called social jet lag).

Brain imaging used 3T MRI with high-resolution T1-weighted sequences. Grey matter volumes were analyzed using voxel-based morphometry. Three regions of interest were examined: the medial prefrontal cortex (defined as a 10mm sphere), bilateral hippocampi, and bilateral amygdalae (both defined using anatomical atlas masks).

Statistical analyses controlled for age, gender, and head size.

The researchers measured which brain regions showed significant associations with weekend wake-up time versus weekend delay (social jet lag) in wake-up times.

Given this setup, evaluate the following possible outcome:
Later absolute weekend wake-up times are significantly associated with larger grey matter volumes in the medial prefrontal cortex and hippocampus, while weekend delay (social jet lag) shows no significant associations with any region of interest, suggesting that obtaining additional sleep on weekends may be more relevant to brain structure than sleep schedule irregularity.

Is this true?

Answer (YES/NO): NO